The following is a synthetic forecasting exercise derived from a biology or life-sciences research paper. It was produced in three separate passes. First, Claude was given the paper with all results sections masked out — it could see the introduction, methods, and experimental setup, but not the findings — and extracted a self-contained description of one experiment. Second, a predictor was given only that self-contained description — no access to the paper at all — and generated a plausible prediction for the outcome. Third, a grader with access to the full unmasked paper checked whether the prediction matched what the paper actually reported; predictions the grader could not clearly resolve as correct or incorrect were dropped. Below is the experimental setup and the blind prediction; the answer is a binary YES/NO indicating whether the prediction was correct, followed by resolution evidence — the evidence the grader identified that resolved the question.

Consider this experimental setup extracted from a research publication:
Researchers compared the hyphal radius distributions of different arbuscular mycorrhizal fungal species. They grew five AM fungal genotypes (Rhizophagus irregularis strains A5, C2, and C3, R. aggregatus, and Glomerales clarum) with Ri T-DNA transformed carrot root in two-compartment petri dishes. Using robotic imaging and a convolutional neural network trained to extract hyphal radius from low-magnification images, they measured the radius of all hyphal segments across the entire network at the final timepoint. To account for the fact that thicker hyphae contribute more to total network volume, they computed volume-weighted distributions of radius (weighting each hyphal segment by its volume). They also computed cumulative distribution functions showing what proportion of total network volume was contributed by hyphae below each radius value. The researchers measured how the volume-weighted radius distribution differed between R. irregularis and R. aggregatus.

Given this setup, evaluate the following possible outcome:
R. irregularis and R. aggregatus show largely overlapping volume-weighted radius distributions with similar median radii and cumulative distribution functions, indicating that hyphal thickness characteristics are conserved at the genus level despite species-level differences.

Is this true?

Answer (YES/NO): NO